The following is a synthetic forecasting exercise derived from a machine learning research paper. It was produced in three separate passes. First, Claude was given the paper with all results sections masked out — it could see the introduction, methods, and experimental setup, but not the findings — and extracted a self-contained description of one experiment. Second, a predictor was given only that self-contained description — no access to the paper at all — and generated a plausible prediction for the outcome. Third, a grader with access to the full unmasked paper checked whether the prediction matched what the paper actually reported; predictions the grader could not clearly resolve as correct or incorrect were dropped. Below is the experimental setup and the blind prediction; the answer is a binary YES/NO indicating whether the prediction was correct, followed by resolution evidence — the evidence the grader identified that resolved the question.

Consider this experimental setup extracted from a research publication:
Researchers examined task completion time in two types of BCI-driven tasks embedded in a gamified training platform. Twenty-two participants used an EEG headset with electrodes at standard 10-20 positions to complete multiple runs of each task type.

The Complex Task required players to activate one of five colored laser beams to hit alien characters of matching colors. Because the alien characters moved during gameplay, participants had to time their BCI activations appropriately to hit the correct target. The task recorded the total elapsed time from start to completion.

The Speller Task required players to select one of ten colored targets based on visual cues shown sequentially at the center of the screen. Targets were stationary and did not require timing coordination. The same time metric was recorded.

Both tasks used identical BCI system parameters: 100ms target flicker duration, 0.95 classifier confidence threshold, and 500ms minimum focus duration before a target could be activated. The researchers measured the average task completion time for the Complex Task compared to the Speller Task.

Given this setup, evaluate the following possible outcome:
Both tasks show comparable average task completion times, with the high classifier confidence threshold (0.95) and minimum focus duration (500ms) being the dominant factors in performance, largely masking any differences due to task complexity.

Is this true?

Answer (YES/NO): NO